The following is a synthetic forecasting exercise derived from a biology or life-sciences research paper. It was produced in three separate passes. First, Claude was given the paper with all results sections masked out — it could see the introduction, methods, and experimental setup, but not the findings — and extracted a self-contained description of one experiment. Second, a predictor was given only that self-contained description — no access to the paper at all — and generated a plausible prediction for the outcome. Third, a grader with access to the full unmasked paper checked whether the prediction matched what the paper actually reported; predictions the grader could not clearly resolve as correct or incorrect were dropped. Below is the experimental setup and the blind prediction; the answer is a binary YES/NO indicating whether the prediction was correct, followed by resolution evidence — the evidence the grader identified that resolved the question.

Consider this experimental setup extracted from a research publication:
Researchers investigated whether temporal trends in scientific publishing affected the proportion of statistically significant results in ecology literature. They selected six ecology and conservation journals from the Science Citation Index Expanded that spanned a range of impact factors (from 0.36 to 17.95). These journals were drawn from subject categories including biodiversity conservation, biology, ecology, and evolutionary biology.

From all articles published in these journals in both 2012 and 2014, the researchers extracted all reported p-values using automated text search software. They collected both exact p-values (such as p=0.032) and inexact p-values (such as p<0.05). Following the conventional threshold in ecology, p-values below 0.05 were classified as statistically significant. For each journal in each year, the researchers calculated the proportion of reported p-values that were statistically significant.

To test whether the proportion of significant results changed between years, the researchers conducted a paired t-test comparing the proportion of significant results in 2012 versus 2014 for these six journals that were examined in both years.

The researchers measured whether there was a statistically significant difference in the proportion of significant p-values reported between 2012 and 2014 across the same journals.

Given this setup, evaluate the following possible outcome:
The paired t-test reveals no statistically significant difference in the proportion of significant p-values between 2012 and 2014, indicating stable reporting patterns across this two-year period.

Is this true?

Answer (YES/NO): NO